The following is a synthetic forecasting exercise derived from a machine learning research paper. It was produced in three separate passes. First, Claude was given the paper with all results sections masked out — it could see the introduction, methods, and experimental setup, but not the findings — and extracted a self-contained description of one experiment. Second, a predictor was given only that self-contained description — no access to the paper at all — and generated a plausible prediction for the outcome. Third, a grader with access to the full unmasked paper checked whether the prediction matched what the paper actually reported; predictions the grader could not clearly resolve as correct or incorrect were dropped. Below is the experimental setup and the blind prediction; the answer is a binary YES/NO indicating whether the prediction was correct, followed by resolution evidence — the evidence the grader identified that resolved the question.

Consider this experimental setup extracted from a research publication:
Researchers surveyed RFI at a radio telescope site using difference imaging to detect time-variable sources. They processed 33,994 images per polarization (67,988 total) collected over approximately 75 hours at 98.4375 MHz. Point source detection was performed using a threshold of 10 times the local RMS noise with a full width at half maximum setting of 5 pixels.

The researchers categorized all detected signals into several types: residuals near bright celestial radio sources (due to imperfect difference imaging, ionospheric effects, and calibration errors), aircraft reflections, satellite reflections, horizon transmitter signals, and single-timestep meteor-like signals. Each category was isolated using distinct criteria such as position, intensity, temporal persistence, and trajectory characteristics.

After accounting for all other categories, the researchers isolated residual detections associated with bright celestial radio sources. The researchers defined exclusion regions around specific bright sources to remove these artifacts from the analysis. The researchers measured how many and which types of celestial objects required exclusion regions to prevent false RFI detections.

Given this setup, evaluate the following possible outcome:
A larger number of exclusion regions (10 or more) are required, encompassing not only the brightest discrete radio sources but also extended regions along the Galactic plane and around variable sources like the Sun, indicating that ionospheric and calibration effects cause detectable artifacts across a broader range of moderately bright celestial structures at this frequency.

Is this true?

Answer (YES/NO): YES